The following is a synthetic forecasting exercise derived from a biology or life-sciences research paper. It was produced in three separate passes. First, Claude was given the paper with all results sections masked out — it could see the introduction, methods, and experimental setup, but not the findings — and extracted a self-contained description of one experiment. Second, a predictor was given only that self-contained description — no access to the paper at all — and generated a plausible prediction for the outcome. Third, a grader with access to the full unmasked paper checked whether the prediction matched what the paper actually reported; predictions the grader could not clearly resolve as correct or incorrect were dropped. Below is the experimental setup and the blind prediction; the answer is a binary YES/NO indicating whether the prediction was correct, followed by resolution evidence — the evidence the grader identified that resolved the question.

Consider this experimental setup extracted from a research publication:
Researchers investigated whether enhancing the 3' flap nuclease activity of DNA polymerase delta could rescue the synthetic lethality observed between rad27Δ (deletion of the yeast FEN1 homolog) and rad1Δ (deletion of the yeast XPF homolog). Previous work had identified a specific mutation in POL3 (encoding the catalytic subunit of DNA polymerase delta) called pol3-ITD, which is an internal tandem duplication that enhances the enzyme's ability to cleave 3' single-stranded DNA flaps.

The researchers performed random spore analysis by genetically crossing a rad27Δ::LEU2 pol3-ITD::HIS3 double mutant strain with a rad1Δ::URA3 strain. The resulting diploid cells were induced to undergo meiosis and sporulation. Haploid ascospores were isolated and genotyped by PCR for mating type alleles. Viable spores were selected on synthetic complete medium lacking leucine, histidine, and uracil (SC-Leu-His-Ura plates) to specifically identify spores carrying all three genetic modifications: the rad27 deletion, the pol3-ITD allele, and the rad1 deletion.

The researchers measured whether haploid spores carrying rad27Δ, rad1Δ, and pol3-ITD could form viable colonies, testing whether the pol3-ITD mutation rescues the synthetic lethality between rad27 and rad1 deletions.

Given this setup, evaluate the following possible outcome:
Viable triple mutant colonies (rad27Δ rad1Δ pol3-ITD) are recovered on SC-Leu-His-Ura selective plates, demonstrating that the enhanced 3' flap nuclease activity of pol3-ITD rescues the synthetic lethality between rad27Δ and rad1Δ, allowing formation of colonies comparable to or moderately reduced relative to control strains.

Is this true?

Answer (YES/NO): YES